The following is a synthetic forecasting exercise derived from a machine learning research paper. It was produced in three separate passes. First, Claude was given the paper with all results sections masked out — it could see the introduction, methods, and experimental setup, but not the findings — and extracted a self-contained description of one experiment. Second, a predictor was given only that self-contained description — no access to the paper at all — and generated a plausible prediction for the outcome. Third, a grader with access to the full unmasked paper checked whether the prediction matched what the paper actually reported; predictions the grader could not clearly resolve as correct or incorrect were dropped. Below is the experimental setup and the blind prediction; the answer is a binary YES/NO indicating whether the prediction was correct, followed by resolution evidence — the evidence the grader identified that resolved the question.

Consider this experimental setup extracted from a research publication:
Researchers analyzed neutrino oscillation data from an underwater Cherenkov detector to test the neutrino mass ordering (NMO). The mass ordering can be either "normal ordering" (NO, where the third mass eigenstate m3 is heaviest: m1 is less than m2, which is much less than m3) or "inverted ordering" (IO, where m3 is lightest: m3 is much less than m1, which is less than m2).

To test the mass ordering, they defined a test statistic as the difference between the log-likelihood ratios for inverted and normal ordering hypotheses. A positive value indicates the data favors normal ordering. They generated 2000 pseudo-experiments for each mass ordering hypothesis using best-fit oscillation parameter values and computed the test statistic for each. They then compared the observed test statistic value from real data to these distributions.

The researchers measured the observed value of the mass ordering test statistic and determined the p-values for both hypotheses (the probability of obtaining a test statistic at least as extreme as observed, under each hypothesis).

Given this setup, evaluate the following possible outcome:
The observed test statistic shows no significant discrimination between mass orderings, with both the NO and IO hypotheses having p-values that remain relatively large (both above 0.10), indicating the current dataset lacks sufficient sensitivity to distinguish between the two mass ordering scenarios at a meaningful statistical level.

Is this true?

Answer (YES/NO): YES